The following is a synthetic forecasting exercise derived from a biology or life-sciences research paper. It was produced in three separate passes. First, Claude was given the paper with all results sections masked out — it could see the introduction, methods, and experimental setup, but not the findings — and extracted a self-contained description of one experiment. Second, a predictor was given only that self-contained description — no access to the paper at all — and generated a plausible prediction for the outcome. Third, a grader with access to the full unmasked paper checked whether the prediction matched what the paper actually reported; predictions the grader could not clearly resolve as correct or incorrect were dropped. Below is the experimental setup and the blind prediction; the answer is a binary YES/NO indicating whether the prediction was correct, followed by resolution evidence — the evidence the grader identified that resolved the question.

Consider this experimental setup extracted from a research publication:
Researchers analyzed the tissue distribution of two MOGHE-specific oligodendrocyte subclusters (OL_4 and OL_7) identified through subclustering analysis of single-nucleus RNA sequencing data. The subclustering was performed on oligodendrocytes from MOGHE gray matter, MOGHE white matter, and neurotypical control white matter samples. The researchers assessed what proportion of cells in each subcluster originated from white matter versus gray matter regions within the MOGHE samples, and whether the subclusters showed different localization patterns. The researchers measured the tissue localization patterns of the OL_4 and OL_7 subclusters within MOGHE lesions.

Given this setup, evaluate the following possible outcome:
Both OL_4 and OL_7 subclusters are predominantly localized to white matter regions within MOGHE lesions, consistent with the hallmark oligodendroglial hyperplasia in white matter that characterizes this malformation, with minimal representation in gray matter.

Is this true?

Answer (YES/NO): NO